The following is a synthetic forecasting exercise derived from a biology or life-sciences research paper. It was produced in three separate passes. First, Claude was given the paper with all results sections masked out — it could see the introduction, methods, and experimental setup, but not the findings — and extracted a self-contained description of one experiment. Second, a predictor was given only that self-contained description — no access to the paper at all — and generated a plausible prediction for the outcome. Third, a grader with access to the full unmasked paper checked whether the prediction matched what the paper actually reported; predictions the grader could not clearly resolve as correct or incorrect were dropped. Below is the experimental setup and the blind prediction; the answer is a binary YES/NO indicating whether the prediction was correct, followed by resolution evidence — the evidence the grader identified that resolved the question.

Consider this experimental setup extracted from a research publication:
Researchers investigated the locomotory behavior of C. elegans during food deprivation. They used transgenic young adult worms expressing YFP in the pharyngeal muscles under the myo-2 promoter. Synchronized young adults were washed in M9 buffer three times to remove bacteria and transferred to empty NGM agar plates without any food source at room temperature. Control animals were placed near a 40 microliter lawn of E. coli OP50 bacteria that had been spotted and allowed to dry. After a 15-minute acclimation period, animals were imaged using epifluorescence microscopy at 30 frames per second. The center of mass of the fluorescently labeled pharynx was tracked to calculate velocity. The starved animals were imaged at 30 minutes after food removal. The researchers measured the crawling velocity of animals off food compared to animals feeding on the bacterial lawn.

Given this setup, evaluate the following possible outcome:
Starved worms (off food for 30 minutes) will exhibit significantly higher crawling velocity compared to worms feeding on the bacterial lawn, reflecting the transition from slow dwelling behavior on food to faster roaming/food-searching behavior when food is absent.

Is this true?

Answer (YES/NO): YES